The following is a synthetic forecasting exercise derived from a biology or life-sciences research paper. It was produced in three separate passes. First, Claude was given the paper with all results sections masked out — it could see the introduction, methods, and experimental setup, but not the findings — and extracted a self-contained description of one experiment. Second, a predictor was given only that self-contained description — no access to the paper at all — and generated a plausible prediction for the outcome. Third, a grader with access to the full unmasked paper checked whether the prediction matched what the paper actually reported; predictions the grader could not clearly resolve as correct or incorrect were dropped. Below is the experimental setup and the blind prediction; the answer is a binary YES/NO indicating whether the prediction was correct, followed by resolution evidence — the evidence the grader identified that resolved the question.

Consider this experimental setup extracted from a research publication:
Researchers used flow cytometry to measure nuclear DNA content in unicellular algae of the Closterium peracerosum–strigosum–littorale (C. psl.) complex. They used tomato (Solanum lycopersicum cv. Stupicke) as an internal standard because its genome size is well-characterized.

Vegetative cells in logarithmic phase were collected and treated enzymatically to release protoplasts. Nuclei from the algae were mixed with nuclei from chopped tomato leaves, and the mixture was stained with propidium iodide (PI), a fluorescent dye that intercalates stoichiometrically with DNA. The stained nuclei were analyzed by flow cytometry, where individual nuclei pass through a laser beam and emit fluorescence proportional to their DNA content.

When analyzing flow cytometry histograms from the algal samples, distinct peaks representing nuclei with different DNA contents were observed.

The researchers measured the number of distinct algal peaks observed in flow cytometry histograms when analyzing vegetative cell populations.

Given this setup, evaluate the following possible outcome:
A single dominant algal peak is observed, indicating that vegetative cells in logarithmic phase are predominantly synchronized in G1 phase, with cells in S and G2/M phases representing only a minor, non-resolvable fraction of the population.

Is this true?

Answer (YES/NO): NO